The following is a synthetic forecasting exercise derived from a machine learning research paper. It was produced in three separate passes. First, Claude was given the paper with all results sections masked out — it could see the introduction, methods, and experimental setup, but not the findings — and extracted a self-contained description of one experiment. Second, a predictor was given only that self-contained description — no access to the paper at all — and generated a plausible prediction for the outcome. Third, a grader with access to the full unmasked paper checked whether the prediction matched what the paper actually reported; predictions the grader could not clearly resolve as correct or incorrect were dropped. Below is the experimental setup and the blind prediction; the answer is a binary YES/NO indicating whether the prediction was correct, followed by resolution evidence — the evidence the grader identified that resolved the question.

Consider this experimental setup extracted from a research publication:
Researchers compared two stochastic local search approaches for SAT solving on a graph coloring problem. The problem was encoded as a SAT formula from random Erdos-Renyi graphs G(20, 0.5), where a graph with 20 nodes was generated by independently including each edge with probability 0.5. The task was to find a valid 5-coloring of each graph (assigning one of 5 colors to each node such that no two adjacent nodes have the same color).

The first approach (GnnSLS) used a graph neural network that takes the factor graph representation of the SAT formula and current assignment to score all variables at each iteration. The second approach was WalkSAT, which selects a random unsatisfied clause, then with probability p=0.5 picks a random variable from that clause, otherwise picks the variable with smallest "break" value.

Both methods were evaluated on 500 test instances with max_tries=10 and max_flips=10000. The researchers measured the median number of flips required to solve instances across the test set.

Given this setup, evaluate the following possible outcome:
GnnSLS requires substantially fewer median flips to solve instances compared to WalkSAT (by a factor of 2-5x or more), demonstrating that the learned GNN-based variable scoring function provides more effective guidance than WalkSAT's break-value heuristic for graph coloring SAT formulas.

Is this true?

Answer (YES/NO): YES